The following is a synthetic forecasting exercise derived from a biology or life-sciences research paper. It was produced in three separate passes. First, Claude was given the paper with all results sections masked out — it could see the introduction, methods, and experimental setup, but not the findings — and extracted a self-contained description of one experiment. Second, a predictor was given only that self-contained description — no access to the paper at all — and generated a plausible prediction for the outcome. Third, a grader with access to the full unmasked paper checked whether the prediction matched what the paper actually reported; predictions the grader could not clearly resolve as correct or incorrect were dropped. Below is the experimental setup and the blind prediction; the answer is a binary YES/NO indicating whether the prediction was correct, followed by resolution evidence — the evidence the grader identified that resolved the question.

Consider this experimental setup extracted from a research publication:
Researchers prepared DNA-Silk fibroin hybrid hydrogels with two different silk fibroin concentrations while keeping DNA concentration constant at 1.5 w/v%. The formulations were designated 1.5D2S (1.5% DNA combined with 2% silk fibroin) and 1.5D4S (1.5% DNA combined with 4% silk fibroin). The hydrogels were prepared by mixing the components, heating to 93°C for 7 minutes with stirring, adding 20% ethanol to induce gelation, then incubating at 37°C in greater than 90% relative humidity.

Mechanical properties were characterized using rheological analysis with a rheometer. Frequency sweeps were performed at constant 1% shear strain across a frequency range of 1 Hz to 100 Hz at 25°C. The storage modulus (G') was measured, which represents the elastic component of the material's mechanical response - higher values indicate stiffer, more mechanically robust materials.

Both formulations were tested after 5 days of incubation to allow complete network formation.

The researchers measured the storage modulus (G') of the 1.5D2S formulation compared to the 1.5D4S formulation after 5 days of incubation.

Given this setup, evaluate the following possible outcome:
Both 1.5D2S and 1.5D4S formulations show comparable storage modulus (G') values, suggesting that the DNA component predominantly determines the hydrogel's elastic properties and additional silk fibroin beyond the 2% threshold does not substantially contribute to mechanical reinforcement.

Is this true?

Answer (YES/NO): NO